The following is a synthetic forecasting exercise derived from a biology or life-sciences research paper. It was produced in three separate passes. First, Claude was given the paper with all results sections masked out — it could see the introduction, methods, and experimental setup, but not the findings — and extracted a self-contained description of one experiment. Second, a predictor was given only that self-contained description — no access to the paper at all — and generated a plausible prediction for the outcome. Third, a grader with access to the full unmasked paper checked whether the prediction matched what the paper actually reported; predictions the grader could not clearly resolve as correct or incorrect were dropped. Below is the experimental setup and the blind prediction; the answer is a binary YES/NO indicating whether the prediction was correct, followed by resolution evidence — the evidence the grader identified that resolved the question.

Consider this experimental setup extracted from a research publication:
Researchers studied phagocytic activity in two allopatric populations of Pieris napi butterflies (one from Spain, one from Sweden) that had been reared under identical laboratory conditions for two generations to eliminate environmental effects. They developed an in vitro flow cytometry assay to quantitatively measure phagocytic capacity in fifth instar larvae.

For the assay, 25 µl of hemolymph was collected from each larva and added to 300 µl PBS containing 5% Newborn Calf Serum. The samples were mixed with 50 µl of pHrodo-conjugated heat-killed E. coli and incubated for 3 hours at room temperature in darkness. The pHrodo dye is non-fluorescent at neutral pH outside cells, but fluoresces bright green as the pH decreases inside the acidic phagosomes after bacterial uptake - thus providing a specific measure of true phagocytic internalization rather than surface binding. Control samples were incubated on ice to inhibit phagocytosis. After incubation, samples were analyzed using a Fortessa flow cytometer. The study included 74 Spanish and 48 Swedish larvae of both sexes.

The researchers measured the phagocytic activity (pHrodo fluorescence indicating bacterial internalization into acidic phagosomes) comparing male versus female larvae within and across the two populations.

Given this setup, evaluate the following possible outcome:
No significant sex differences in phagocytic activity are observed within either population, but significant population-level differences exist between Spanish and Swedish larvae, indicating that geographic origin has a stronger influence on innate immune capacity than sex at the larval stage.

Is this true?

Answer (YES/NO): YES